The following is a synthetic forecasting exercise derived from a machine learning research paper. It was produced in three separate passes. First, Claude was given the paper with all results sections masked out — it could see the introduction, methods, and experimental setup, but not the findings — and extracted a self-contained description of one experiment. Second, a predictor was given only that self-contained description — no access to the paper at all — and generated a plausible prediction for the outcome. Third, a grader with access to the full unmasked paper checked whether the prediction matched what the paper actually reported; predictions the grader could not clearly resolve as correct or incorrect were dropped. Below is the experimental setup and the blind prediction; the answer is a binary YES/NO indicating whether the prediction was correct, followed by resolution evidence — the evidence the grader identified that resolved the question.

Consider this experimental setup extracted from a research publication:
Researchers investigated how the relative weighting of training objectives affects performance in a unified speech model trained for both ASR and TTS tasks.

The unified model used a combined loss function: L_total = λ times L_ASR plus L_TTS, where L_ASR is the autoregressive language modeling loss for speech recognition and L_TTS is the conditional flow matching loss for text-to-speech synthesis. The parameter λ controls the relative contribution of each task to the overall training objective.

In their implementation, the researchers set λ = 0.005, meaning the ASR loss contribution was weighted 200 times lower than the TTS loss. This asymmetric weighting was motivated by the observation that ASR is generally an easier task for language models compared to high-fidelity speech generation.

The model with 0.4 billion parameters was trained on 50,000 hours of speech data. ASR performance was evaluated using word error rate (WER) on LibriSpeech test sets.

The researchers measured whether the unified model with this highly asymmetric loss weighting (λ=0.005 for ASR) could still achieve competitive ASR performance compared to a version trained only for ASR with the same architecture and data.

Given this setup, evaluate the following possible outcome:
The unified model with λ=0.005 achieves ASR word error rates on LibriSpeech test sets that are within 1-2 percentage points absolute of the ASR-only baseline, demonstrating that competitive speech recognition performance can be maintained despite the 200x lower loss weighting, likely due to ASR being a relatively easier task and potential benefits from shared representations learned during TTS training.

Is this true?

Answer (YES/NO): NO